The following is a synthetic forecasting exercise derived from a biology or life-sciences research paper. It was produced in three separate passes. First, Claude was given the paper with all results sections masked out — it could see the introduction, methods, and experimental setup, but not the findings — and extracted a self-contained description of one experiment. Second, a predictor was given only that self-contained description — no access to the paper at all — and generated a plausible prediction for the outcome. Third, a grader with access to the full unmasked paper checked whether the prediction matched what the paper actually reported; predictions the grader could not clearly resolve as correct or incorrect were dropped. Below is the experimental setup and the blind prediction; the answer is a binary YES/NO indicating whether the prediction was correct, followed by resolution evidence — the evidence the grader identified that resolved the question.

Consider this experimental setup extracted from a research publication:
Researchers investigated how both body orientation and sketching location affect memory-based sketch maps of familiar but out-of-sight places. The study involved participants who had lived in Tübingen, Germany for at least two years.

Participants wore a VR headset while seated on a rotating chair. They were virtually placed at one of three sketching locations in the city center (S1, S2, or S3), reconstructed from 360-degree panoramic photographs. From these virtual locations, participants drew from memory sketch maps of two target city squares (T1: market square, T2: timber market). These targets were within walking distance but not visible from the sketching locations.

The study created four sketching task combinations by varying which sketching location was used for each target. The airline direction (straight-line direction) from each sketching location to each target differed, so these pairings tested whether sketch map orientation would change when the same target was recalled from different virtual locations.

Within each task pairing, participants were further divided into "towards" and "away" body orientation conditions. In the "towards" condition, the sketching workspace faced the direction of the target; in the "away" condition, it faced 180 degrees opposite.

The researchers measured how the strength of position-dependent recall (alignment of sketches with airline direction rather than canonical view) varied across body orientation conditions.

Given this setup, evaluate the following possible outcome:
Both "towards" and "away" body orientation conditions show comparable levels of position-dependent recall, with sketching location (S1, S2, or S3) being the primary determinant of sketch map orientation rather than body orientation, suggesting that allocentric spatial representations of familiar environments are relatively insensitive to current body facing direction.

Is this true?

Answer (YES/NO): NO